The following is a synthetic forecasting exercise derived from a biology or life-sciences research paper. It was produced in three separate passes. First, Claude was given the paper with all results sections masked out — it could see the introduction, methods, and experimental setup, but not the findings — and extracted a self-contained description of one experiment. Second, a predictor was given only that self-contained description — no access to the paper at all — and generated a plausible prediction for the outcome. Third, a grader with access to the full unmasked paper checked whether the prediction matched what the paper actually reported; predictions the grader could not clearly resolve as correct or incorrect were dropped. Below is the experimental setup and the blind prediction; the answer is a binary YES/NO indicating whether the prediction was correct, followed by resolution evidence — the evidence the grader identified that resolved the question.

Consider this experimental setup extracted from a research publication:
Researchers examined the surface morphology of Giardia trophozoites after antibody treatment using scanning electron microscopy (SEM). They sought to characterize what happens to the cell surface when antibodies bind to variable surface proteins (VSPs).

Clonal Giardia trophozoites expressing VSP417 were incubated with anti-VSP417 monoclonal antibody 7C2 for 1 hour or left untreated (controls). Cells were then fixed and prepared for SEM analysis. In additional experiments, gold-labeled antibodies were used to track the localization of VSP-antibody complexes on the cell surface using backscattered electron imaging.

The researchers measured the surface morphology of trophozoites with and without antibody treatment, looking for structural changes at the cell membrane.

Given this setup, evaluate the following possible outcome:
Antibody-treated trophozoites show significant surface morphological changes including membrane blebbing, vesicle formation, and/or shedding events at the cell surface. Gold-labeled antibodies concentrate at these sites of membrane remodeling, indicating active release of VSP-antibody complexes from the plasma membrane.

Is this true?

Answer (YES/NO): YES